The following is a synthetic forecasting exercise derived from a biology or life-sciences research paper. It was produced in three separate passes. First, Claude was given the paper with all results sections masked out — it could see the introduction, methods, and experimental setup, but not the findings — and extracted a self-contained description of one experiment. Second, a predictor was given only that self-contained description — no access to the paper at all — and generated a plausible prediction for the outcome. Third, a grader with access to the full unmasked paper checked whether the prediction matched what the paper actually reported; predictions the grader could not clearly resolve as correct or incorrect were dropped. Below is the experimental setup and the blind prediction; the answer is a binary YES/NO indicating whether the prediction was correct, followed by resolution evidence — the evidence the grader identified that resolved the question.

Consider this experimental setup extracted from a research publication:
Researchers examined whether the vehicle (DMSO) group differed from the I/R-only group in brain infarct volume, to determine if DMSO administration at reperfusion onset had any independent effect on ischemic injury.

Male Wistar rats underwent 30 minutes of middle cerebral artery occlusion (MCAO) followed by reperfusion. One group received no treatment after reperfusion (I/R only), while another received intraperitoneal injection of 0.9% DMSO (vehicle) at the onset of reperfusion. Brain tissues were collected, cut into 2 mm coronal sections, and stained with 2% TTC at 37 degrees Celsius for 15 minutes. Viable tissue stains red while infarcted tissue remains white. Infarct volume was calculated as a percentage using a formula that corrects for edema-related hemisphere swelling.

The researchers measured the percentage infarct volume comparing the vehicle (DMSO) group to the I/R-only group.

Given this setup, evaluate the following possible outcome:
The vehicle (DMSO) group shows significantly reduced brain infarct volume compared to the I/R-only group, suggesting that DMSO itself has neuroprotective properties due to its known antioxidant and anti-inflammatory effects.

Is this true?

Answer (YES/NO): NO